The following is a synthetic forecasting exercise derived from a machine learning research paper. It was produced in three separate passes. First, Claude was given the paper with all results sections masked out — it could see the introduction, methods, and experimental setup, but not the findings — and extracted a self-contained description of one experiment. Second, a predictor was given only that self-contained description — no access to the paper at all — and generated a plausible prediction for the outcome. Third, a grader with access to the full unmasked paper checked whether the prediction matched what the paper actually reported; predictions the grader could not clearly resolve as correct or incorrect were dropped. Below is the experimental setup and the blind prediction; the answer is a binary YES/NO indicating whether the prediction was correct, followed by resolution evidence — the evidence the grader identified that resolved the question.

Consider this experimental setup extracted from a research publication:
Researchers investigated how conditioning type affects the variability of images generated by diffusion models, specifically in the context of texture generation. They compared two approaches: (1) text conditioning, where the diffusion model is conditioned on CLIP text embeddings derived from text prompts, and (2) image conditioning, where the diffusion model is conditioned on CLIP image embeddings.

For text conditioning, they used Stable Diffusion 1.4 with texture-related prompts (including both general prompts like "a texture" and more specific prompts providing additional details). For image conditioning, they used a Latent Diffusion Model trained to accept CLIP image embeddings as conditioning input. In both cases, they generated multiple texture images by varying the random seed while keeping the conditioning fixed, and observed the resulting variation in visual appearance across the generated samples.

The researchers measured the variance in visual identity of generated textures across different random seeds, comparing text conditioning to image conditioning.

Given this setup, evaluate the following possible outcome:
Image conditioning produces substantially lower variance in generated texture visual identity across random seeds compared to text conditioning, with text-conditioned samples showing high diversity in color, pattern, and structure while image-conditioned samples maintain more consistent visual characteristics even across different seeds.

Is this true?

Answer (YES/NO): YES